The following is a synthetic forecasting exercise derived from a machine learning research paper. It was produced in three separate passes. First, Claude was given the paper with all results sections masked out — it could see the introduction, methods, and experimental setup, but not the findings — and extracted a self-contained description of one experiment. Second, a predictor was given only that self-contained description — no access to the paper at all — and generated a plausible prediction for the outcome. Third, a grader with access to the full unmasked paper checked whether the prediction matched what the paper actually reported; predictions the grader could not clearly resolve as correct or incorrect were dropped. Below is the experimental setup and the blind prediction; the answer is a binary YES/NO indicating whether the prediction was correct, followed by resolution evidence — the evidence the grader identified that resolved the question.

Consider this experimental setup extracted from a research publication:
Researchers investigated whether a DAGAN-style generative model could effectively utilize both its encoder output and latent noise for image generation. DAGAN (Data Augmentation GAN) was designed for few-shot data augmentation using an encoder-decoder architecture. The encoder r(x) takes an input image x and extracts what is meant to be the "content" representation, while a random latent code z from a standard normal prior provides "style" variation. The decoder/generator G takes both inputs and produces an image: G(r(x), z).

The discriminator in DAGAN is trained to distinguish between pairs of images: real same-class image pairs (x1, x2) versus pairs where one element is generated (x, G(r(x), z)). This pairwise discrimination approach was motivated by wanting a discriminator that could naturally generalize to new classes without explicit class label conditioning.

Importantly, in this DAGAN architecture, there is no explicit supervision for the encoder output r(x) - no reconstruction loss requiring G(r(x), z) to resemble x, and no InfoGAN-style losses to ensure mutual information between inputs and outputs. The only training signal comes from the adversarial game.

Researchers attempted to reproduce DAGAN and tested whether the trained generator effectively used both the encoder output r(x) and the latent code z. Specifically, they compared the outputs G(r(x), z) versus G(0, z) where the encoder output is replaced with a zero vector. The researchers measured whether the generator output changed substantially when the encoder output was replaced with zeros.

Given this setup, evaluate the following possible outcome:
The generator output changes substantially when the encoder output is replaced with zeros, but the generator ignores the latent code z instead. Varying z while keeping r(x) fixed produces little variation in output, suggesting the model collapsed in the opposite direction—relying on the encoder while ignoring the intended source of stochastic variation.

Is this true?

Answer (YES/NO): NO